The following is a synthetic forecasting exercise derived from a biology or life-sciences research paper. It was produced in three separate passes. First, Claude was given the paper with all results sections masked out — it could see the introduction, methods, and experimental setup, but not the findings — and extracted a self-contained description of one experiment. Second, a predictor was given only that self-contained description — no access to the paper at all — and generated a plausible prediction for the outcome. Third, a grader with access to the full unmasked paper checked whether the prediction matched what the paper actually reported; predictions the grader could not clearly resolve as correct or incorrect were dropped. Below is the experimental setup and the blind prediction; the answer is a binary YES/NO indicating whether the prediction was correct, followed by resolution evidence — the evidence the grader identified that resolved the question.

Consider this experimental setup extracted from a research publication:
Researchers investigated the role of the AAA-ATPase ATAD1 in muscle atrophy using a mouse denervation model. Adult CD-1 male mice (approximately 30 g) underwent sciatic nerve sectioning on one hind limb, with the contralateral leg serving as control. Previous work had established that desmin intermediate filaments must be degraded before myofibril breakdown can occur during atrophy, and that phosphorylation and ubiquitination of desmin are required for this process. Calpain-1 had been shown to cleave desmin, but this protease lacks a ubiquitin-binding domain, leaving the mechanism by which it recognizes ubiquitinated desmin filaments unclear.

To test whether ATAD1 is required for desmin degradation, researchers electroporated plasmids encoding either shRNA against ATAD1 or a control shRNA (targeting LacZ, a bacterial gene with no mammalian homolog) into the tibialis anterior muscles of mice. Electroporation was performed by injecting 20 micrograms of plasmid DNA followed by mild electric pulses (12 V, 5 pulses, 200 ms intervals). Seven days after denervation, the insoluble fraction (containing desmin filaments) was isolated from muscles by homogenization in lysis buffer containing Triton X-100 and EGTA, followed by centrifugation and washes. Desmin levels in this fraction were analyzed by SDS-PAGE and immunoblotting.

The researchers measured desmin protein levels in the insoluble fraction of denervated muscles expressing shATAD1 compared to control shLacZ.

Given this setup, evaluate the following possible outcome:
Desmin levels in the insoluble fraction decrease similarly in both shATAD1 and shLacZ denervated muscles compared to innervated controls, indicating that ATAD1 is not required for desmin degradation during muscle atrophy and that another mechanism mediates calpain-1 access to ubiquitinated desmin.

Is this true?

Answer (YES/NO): NO